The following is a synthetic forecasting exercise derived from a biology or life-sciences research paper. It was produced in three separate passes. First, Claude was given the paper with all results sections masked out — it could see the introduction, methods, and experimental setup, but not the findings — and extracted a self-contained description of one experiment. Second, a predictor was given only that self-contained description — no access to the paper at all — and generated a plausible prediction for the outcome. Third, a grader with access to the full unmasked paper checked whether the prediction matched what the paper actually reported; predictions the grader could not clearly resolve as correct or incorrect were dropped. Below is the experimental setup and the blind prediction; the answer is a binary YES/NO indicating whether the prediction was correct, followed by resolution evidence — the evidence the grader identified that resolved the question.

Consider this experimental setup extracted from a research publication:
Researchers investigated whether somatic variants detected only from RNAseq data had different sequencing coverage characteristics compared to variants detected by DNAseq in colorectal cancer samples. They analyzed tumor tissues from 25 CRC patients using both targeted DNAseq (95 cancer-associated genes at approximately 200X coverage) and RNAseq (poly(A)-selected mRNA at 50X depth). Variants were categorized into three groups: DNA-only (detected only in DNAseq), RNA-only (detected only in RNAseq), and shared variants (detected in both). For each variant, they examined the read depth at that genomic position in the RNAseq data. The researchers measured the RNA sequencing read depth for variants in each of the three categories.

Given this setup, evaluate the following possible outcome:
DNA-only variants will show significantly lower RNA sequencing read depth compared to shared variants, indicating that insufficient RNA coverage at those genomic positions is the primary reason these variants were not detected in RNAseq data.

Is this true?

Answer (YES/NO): YES